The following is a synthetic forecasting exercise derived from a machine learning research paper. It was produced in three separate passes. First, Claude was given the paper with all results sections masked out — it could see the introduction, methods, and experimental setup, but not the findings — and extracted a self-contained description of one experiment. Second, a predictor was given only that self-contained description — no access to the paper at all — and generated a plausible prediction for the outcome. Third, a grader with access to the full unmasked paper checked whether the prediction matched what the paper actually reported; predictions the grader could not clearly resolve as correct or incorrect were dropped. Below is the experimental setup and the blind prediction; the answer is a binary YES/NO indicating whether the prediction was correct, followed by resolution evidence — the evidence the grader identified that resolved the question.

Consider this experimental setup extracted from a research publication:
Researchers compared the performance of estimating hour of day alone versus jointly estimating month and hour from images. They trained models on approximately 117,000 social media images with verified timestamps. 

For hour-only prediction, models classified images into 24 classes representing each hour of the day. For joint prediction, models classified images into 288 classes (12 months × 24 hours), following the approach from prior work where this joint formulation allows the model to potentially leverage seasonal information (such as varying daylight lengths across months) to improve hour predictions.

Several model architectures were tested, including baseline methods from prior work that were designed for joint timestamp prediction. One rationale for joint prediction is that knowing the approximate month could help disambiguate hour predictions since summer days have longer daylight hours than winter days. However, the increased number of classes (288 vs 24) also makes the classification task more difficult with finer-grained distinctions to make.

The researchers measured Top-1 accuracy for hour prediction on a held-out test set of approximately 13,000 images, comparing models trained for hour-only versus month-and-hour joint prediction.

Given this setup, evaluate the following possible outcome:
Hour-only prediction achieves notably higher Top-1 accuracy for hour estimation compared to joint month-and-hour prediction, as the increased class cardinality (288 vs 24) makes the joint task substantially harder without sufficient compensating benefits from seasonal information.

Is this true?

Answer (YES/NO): YES